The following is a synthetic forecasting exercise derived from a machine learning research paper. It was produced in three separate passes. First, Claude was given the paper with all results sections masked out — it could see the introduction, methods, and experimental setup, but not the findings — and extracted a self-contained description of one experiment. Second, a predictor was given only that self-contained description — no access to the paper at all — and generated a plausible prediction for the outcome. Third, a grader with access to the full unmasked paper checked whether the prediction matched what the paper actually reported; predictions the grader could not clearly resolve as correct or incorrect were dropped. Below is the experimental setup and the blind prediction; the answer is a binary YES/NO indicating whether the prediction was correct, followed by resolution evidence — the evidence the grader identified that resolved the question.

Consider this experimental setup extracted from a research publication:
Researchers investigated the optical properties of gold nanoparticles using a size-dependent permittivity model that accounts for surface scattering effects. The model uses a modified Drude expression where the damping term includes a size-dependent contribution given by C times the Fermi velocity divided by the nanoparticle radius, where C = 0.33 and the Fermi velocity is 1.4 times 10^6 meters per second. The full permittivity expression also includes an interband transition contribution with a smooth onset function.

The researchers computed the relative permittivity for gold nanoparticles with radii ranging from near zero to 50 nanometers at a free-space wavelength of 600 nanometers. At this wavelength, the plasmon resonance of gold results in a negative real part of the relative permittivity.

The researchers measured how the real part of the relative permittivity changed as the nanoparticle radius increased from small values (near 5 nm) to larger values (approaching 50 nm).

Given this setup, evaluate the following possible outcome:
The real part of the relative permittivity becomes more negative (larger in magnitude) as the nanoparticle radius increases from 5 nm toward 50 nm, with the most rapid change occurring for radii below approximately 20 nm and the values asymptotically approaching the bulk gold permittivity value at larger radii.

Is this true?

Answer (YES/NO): YES